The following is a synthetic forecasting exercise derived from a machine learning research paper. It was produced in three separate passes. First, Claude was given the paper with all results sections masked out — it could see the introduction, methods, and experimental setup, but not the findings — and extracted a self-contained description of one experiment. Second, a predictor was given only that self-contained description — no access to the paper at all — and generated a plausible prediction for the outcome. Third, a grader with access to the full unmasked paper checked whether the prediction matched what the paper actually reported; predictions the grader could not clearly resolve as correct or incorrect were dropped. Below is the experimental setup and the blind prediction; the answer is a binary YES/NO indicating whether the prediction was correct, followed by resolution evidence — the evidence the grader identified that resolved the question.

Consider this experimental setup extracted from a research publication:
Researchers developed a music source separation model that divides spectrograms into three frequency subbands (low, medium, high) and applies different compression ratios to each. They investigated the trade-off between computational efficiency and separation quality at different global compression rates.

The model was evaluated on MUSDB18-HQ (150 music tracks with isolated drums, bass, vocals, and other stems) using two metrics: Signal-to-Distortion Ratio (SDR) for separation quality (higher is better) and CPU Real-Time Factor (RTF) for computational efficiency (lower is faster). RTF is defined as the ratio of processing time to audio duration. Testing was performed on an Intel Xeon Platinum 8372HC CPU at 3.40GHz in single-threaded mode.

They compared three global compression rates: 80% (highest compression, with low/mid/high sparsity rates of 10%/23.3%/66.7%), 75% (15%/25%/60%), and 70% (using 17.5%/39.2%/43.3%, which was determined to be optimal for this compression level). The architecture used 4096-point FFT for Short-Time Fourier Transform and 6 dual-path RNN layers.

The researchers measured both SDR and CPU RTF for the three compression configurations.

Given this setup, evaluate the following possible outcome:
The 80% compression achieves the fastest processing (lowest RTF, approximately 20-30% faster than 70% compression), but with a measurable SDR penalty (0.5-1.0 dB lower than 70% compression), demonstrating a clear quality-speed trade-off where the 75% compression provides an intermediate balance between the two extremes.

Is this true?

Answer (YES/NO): NO